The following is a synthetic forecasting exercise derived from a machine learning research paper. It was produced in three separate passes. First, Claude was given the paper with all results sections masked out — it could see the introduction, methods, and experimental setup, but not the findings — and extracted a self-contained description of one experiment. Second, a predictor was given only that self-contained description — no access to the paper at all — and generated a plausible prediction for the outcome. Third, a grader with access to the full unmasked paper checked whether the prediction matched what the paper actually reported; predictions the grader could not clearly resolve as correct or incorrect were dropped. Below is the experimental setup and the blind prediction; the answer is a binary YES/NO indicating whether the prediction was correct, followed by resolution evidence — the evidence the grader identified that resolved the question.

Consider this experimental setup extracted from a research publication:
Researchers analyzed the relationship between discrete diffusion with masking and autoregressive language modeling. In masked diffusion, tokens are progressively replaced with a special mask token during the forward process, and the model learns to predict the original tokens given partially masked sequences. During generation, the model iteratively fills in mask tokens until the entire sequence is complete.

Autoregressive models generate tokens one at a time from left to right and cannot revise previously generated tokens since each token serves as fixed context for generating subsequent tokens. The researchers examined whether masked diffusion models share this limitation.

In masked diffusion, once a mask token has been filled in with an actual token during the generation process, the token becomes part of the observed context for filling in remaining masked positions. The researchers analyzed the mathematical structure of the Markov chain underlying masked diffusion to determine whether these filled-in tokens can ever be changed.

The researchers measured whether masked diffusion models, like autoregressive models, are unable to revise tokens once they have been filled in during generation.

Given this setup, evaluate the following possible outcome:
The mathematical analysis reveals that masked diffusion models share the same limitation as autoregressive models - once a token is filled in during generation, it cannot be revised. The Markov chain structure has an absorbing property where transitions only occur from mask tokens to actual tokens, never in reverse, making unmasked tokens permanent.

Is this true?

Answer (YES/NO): YES